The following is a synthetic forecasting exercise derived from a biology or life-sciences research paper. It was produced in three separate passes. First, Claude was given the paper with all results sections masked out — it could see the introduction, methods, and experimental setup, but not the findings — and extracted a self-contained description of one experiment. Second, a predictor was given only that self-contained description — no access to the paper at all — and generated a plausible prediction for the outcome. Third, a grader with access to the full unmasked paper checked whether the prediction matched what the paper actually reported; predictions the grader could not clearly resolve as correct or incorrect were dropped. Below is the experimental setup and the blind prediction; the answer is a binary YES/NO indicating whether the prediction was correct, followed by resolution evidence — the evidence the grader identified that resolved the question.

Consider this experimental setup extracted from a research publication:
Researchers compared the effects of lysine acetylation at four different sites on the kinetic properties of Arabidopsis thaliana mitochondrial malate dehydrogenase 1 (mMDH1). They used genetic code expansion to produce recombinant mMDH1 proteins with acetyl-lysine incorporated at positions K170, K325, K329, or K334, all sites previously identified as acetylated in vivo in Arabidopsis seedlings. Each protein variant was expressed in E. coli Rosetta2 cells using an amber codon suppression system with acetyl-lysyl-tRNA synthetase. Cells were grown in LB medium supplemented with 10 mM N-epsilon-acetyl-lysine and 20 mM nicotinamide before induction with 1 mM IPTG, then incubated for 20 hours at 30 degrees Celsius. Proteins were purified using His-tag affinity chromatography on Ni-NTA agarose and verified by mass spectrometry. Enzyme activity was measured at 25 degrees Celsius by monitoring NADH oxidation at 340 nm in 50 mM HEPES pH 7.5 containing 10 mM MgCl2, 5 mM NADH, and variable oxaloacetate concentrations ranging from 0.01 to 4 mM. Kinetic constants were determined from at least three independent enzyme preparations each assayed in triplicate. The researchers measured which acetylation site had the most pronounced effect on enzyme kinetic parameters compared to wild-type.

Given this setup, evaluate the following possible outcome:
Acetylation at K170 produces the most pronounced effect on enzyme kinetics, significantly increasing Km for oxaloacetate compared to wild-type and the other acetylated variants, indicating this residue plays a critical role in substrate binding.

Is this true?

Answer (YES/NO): NO